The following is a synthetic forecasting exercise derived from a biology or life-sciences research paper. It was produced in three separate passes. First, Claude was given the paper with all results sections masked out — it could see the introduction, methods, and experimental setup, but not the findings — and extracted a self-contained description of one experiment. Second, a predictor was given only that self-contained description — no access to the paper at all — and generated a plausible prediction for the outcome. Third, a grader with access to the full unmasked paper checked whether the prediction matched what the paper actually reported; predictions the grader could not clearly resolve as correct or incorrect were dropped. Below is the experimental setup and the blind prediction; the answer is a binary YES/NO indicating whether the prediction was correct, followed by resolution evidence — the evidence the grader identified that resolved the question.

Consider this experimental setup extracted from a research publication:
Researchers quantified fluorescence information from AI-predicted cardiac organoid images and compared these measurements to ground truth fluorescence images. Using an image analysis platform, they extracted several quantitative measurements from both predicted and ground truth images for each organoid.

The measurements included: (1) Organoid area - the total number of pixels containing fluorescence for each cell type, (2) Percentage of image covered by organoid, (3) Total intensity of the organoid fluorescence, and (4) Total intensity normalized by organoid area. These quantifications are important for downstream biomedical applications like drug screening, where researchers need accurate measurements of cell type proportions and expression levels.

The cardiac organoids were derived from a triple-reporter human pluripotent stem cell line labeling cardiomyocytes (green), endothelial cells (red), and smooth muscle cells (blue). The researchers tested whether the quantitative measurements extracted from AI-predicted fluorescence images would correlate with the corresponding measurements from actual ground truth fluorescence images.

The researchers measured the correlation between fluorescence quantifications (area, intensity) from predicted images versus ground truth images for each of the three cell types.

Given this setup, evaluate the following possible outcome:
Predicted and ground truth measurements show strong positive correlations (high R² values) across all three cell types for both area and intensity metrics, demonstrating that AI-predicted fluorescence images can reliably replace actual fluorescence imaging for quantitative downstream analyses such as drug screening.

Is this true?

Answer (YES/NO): NO